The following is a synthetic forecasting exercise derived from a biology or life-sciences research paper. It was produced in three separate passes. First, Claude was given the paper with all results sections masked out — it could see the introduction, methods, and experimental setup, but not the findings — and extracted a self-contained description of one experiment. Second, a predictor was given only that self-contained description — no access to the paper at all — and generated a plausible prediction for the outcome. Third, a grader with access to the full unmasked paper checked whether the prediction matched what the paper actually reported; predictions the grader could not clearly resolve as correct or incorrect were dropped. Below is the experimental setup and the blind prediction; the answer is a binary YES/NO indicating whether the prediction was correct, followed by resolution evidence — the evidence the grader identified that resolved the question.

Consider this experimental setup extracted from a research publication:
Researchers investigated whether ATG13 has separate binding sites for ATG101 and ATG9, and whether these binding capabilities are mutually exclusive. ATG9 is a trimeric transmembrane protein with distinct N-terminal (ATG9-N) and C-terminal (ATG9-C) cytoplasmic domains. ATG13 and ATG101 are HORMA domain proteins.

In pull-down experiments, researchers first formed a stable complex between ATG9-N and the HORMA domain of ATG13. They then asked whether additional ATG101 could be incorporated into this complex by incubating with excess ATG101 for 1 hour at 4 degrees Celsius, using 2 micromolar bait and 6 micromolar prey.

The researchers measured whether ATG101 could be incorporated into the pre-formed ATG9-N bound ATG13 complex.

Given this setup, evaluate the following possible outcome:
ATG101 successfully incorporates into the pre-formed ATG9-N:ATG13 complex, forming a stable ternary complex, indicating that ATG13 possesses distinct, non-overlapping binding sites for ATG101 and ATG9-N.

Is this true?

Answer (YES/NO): NO